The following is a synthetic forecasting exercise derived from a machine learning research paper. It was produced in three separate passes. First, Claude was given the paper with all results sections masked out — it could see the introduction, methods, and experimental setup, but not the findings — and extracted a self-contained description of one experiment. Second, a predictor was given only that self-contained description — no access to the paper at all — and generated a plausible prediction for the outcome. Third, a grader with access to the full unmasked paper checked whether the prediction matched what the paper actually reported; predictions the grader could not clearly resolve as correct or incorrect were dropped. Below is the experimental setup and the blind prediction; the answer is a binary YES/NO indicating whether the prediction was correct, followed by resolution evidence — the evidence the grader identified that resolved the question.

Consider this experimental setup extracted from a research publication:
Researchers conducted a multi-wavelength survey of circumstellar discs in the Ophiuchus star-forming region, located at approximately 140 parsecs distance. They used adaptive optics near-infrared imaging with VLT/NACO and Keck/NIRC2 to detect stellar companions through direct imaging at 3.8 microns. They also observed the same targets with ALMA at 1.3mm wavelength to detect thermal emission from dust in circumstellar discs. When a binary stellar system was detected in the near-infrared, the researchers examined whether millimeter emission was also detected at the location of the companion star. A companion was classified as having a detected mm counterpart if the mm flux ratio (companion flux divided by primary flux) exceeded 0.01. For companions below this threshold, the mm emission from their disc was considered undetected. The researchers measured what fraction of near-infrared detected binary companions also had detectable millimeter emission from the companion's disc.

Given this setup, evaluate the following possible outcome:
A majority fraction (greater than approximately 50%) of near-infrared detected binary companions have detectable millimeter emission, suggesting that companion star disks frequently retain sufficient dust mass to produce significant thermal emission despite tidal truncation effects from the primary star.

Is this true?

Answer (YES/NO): NO